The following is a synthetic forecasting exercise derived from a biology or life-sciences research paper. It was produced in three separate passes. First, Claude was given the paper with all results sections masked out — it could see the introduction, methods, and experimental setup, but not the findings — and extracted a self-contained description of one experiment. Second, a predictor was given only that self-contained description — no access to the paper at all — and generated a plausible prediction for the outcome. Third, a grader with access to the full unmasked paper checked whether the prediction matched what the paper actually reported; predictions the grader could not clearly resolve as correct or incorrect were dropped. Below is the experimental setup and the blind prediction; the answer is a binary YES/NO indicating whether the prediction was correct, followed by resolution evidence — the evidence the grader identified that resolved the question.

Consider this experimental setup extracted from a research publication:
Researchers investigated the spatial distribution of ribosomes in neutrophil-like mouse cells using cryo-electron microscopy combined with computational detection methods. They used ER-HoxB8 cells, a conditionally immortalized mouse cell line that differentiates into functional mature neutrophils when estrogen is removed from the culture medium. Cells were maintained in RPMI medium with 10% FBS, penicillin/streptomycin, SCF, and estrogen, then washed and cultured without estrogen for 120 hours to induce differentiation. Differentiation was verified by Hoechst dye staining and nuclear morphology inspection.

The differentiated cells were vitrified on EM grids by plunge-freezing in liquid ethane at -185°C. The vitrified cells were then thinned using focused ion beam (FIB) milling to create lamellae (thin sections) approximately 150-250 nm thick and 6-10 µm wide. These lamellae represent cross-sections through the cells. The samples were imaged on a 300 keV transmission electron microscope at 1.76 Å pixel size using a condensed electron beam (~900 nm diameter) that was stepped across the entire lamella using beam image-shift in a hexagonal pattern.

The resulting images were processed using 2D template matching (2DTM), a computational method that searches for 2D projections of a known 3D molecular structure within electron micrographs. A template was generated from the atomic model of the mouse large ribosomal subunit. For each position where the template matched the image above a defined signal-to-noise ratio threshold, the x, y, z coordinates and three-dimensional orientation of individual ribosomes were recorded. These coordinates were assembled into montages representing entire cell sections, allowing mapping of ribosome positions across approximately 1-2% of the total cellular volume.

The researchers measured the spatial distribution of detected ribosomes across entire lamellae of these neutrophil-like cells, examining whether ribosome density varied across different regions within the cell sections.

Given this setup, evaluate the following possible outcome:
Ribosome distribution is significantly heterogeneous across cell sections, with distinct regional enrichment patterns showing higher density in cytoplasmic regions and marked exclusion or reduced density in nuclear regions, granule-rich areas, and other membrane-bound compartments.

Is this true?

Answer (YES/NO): YES